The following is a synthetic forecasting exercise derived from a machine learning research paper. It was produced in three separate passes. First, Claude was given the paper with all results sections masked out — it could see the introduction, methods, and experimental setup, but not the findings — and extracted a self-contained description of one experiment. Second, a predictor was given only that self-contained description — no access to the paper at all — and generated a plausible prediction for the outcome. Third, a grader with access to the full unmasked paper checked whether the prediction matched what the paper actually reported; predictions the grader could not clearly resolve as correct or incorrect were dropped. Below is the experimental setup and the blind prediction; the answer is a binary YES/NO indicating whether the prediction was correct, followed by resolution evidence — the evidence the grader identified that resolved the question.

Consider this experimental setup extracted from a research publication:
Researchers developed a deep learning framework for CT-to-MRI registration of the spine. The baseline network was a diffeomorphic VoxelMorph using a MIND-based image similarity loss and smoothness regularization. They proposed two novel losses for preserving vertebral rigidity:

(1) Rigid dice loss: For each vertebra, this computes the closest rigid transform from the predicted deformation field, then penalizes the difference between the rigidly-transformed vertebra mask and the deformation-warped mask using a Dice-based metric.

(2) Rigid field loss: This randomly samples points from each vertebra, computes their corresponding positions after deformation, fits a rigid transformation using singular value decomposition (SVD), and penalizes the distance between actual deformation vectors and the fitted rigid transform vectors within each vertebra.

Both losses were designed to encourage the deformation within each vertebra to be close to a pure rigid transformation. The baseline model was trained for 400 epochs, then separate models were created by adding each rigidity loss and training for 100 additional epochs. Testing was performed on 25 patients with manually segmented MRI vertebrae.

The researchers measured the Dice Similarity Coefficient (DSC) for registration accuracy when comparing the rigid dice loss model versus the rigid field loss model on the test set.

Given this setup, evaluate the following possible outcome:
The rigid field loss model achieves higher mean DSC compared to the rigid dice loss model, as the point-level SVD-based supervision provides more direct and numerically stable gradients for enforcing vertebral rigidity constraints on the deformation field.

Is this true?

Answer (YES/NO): YES